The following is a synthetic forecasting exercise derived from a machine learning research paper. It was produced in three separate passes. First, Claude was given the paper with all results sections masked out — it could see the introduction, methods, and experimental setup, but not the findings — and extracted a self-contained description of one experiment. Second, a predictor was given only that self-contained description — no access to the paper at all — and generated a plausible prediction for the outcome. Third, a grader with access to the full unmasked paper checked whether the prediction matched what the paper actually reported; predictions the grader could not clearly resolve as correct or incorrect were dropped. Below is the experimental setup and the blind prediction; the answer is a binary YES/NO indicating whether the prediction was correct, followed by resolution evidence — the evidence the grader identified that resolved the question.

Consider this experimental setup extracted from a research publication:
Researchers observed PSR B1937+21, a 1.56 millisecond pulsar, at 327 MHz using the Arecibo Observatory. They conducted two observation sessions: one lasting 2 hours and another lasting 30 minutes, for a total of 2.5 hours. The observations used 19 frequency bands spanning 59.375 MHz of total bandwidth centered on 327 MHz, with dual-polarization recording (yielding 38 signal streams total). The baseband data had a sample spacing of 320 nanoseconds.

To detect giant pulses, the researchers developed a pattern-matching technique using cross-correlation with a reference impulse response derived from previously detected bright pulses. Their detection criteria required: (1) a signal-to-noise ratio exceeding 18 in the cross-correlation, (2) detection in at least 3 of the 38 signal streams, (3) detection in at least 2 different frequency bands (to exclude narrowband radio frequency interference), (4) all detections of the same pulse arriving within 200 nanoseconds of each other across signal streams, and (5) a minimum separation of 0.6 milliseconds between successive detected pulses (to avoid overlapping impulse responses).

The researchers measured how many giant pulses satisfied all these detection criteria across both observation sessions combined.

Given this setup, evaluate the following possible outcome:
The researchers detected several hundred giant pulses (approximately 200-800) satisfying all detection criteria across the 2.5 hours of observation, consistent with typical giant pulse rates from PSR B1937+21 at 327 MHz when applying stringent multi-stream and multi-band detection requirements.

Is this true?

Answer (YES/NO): NO